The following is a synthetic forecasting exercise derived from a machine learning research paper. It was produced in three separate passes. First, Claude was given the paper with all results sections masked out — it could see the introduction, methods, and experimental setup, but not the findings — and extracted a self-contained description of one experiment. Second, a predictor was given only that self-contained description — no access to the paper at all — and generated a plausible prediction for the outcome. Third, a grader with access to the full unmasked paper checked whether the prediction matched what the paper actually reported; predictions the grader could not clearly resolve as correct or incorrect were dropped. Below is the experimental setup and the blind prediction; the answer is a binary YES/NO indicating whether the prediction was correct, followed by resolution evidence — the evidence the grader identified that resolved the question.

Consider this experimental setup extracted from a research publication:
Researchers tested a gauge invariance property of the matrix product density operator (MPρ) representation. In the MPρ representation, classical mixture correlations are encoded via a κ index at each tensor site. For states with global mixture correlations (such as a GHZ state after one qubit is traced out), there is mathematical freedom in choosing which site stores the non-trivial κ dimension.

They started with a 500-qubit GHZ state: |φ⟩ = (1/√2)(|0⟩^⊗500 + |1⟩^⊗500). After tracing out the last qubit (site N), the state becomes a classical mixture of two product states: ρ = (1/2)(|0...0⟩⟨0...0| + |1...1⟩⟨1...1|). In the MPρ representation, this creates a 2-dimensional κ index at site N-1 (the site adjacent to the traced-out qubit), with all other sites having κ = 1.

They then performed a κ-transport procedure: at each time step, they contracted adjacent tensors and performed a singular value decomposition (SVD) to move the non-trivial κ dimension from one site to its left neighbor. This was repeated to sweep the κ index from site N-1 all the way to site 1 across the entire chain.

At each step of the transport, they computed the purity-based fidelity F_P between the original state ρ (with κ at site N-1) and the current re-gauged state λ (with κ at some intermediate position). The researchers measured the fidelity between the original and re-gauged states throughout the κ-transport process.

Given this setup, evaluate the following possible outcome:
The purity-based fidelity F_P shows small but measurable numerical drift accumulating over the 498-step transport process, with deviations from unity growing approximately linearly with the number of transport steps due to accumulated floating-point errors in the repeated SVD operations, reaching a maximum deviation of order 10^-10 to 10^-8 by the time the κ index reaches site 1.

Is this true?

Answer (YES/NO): NO